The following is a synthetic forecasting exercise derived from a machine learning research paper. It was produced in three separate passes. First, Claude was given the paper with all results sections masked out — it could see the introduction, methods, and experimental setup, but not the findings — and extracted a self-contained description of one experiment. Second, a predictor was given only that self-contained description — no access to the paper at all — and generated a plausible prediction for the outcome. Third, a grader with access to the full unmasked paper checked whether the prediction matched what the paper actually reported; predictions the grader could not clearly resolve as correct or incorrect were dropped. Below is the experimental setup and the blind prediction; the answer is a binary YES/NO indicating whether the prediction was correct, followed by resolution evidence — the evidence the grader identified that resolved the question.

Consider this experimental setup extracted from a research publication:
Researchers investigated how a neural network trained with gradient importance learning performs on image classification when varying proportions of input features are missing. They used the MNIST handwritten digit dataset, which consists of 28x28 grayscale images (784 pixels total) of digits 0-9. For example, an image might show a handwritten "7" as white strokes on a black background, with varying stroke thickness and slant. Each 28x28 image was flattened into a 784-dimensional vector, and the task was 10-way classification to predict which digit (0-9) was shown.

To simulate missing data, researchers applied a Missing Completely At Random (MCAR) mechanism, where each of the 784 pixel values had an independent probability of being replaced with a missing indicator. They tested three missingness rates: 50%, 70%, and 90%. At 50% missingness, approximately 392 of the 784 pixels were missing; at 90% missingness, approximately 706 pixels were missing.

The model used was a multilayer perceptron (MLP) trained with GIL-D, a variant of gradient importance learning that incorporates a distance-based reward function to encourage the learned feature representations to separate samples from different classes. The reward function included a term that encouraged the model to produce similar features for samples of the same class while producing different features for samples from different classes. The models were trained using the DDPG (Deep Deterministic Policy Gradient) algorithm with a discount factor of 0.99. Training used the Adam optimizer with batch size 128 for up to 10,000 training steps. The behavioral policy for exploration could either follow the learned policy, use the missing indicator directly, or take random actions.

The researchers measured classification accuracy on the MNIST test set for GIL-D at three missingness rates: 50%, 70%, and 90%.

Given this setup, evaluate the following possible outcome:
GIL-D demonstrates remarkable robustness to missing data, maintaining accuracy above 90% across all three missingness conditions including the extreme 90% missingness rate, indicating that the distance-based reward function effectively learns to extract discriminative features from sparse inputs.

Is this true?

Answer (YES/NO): NO